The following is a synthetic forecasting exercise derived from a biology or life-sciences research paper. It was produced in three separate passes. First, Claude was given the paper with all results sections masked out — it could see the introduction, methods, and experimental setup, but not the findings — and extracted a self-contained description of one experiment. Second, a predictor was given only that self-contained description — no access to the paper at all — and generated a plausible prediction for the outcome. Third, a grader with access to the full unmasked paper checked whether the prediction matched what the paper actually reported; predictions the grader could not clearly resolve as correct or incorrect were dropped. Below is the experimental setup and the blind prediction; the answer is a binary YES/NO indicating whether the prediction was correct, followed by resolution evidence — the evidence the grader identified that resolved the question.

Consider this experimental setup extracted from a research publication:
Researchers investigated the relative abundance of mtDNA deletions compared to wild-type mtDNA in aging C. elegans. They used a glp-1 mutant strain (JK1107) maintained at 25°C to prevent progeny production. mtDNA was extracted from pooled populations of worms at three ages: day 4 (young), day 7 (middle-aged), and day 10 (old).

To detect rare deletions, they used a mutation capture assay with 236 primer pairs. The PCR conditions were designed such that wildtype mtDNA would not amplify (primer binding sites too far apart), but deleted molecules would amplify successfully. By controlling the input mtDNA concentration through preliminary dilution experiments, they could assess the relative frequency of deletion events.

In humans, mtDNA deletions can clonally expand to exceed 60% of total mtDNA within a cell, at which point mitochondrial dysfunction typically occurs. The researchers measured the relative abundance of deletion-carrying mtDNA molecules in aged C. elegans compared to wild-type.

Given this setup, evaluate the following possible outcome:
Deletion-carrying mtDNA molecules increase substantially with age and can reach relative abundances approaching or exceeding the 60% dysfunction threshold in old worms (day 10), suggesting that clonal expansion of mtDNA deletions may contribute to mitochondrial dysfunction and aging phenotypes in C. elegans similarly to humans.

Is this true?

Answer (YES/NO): NO